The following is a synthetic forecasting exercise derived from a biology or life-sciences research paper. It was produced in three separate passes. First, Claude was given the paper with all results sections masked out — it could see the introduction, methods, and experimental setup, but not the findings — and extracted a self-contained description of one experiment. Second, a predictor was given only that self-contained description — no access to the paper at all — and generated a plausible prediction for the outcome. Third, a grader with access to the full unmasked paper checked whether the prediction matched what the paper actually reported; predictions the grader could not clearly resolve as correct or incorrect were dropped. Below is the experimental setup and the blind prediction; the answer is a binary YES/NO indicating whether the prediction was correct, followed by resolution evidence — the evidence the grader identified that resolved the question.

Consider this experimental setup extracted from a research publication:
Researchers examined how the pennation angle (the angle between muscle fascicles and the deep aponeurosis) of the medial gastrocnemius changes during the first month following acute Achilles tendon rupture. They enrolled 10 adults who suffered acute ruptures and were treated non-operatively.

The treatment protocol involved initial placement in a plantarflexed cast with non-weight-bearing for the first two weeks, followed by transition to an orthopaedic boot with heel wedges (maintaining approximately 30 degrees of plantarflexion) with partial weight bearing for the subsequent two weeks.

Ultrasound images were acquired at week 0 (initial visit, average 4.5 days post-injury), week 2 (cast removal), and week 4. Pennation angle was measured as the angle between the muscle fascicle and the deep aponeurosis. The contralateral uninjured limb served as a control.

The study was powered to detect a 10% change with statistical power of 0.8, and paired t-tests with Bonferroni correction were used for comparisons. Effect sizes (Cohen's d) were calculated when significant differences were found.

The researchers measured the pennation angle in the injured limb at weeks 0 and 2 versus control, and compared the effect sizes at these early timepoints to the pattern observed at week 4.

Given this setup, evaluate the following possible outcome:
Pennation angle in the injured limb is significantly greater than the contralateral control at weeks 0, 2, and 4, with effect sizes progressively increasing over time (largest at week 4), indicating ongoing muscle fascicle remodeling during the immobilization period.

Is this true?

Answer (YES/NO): NO